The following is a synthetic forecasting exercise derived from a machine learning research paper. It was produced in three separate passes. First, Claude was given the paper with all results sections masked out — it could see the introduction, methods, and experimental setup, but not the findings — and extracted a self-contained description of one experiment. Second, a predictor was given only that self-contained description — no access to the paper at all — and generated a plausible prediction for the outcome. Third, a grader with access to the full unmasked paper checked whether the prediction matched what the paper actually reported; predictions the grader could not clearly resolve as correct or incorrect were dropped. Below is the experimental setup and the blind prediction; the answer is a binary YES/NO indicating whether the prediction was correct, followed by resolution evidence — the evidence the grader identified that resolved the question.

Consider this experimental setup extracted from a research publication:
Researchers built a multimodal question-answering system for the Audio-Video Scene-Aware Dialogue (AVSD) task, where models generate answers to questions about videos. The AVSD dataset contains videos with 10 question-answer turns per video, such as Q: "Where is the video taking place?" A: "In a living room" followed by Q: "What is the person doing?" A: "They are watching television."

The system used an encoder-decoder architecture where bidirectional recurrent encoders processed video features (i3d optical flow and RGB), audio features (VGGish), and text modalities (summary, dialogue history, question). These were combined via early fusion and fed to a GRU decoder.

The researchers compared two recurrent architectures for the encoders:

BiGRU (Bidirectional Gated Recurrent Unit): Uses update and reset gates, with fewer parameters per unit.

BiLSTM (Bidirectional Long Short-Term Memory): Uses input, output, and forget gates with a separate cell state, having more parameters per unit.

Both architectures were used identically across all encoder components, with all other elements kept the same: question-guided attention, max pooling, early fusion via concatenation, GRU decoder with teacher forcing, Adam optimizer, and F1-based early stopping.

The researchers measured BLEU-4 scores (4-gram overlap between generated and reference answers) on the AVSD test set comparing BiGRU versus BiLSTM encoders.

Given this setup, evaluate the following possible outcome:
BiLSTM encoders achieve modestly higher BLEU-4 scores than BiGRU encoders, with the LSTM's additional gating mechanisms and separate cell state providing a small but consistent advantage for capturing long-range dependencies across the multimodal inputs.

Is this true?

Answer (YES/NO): NO